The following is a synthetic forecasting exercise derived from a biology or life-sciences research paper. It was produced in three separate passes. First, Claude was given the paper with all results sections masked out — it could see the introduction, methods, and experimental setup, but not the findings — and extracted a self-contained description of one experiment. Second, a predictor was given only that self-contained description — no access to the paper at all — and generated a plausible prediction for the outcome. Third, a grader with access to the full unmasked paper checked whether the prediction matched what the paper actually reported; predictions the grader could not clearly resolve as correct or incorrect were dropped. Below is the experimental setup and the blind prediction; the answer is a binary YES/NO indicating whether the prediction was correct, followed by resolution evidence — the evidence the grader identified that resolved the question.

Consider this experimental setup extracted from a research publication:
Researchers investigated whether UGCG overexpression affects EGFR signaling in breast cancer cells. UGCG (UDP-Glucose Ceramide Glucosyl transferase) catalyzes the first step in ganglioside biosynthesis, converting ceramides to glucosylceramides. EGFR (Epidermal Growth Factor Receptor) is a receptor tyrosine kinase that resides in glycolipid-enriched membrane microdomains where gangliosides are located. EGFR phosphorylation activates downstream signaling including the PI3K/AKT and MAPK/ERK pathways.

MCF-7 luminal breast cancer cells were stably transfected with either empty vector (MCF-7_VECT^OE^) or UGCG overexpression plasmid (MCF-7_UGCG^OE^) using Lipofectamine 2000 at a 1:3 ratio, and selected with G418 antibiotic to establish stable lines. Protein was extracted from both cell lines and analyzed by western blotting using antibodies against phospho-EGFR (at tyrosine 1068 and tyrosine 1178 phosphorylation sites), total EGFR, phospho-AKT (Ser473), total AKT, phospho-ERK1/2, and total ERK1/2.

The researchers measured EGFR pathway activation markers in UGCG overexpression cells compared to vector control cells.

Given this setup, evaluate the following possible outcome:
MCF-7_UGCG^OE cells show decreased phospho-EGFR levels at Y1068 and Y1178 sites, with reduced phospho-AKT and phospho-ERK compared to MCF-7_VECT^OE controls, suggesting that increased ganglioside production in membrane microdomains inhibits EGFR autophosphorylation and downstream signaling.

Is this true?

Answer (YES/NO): NO